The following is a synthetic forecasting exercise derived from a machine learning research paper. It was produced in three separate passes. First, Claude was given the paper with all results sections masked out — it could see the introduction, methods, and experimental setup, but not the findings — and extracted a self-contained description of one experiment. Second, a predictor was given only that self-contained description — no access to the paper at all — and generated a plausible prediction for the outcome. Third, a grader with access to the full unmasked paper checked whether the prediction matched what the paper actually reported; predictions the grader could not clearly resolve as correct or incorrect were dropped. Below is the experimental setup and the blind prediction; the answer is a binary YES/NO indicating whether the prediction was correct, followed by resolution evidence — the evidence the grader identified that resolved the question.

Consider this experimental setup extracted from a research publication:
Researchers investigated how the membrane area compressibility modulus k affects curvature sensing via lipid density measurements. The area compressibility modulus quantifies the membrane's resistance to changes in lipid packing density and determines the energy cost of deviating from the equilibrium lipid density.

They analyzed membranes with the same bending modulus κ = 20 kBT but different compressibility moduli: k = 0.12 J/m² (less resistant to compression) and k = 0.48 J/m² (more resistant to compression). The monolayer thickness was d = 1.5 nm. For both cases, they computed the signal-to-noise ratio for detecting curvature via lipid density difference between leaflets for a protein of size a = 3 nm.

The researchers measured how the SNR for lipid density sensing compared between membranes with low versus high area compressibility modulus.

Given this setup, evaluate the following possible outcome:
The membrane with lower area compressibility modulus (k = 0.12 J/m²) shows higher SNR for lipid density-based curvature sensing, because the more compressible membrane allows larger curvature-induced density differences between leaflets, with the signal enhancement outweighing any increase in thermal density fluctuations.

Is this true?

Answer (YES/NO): NO